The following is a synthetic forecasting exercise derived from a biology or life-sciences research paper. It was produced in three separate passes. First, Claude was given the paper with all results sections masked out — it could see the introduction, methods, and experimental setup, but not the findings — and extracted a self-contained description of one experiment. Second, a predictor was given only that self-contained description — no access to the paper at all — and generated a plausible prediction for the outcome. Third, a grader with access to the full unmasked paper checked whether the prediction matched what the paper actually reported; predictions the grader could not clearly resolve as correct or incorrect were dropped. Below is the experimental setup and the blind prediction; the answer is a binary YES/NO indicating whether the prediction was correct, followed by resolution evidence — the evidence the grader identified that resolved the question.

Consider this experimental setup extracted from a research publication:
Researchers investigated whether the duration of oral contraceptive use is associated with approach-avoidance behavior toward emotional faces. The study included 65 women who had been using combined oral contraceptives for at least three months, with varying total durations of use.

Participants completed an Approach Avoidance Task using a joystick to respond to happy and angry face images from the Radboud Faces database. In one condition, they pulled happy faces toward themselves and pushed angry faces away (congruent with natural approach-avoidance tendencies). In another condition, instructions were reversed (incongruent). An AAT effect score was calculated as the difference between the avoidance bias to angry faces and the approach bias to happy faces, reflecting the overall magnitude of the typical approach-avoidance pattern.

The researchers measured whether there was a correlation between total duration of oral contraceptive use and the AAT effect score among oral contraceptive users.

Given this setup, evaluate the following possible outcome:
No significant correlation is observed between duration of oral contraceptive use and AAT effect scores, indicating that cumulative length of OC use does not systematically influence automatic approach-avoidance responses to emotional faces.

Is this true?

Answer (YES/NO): YES